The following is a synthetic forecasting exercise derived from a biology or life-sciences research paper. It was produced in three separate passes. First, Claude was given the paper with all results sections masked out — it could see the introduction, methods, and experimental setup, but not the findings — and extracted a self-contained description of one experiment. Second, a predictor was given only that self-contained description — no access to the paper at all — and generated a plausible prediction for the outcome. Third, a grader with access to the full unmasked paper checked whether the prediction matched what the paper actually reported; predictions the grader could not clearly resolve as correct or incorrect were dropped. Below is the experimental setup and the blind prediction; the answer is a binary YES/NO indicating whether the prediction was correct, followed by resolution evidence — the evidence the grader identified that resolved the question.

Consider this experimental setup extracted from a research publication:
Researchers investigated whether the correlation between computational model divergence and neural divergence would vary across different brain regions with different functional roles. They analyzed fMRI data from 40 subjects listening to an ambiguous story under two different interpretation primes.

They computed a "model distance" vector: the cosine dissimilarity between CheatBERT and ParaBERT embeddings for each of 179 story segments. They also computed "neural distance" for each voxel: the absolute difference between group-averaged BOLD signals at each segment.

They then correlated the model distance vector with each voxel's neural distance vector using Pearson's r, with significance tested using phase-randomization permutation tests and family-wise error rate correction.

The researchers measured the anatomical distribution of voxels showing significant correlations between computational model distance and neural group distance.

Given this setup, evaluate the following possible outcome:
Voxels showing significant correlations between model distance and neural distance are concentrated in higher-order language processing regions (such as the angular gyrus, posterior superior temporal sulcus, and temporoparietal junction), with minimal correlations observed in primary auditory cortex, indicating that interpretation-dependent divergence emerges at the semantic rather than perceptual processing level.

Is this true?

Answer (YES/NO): NO